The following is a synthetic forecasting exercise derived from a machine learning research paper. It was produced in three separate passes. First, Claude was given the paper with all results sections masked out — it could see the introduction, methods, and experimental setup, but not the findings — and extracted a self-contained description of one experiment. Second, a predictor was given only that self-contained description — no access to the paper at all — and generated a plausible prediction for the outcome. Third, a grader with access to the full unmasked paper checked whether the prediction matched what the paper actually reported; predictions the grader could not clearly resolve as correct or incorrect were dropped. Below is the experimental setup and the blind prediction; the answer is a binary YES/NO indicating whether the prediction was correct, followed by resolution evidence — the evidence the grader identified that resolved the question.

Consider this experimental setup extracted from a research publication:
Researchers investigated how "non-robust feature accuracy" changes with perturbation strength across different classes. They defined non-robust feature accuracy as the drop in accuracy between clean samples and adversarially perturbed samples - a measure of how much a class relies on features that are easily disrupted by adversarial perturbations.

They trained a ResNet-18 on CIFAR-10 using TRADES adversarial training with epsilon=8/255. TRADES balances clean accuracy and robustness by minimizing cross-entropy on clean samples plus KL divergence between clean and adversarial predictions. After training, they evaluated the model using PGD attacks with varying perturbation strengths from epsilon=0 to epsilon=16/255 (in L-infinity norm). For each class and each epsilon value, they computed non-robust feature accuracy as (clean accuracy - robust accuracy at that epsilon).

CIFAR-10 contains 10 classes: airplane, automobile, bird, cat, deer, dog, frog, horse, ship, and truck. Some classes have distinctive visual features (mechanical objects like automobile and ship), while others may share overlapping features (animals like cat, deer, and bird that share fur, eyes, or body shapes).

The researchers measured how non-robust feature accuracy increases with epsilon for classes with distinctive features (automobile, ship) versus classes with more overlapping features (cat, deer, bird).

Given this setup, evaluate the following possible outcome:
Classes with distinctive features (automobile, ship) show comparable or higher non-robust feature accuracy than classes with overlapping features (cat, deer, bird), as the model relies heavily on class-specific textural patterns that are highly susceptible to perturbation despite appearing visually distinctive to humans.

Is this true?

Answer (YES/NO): NO